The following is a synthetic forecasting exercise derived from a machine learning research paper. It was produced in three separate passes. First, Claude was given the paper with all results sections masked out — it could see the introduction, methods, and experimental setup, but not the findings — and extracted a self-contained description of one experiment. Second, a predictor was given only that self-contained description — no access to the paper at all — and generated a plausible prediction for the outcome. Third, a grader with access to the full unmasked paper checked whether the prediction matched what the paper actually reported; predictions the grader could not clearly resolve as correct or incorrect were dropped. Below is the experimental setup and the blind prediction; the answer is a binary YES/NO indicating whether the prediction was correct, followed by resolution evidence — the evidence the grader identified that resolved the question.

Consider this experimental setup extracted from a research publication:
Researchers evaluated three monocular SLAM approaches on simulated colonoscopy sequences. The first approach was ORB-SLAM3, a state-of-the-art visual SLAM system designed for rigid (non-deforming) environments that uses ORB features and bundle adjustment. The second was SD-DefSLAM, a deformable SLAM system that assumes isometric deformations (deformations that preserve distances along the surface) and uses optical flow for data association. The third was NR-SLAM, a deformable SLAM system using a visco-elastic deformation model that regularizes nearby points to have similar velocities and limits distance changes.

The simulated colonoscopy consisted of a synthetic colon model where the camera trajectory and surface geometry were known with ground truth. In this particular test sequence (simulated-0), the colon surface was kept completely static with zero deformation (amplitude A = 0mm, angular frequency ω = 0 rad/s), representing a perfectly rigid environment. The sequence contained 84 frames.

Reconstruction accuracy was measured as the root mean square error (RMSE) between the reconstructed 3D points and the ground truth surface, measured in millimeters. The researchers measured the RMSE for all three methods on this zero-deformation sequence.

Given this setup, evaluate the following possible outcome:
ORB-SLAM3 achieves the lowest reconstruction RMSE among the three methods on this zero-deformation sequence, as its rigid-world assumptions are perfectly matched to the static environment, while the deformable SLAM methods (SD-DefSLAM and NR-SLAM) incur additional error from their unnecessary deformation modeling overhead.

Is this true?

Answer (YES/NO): YES